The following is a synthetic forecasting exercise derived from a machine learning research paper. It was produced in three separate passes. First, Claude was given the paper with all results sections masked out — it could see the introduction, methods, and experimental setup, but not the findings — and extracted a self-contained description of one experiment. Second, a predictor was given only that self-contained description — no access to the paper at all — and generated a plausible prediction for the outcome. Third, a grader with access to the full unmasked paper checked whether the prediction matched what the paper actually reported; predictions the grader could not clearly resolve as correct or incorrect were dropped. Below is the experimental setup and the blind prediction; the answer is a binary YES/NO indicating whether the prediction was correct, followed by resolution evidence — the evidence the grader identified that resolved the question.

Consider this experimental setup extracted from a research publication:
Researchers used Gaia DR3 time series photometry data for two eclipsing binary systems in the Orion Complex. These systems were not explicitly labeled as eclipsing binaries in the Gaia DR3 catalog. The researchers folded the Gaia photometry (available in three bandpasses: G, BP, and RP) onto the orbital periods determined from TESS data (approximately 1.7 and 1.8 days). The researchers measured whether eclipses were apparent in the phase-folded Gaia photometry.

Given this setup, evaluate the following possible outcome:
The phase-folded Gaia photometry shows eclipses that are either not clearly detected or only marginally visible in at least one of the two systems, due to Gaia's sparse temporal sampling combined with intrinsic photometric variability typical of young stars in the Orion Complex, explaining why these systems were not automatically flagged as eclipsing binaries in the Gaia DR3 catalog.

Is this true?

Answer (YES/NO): NO